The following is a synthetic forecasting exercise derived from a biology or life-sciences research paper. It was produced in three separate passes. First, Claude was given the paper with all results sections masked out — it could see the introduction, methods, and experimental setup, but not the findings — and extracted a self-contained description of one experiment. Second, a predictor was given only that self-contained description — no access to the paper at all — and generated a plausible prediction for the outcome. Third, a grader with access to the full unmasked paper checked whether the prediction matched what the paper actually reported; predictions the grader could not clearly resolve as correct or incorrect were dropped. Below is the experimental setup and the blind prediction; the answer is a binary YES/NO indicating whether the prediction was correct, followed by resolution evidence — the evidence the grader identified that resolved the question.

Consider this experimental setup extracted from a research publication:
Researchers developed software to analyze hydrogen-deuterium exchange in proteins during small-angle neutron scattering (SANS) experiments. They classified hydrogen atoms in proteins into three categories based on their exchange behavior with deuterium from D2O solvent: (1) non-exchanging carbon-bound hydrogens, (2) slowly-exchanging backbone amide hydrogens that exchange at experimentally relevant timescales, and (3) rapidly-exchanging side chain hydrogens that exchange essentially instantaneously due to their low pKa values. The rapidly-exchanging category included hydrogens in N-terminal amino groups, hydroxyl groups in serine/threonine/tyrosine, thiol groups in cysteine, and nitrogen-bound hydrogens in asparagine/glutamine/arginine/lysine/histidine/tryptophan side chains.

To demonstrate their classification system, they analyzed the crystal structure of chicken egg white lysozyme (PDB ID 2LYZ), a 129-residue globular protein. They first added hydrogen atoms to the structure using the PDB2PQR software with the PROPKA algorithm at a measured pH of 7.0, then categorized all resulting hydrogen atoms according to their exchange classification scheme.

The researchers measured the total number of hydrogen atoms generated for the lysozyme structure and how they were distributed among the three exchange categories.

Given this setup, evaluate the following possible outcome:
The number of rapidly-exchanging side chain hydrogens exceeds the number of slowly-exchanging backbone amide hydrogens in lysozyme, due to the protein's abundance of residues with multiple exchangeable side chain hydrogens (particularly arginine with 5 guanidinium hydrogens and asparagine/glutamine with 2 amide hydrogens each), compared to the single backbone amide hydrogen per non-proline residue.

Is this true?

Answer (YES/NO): YES